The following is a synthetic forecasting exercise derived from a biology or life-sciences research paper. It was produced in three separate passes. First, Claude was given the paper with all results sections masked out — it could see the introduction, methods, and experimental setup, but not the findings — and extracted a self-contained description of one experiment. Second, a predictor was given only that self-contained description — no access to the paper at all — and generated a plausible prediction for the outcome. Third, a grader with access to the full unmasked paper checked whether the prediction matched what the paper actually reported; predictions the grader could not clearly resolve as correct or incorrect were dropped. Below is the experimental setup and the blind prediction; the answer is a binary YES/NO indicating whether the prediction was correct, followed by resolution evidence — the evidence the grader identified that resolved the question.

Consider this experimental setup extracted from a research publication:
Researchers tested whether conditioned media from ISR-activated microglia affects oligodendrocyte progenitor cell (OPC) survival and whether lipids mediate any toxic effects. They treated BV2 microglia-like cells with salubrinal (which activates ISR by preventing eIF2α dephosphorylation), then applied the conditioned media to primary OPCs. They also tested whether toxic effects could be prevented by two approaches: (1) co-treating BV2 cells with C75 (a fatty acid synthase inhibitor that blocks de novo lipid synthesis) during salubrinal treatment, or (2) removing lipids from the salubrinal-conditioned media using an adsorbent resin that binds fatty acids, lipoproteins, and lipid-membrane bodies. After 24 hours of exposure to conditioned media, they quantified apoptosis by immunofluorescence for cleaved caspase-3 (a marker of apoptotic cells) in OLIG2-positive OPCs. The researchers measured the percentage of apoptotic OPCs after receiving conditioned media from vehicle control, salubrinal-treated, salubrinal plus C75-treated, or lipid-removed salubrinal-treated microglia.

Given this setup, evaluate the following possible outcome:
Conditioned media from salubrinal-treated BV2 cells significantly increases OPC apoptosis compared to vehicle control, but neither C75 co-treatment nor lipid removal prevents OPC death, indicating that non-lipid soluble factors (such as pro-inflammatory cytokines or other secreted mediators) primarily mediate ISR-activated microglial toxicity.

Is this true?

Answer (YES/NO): NO